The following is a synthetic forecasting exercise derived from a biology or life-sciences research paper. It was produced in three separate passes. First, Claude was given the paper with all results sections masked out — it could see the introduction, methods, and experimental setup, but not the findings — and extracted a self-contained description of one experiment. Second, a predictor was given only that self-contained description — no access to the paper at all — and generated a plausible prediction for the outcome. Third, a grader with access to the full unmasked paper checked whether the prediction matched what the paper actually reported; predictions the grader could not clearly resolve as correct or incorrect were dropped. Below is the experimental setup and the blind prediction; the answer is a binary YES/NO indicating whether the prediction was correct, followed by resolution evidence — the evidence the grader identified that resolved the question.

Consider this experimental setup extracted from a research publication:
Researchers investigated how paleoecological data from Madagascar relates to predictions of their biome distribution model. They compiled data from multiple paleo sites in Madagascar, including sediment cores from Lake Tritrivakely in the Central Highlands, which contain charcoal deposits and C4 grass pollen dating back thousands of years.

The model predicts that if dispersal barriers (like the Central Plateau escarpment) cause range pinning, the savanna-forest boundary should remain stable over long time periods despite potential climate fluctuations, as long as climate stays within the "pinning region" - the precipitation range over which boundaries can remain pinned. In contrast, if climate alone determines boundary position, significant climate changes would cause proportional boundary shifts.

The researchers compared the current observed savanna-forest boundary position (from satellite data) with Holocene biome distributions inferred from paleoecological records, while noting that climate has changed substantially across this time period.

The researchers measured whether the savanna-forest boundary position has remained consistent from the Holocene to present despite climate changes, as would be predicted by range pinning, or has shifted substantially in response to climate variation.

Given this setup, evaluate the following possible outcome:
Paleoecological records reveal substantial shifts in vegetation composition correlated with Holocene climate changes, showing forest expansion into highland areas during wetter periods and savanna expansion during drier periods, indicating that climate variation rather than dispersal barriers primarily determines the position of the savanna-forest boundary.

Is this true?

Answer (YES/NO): NO